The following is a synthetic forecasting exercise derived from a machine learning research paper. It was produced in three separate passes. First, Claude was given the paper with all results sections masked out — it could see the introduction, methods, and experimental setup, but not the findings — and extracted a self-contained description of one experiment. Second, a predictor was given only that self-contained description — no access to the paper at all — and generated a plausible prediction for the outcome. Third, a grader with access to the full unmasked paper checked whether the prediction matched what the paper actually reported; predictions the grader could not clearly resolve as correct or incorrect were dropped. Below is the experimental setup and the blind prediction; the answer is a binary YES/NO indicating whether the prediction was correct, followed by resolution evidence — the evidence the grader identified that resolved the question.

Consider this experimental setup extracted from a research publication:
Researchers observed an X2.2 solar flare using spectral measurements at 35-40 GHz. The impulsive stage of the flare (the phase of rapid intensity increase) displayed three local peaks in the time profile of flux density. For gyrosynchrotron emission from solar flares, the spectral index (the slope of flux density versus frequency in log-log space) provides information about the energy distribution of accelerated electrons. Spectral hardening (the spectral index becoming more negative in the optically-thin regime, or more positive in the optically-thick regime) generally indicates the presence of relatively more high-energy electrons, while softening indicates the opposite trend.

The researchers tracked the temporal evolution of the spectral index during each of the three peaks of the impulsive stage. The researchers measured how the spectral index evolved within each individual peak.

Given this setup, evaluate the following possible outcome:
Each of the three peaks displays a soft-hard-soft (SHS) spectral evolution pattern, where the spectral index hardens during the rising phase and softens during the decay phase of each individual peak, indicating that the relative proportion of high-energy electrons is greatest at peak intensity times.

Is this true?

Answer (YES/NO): YES